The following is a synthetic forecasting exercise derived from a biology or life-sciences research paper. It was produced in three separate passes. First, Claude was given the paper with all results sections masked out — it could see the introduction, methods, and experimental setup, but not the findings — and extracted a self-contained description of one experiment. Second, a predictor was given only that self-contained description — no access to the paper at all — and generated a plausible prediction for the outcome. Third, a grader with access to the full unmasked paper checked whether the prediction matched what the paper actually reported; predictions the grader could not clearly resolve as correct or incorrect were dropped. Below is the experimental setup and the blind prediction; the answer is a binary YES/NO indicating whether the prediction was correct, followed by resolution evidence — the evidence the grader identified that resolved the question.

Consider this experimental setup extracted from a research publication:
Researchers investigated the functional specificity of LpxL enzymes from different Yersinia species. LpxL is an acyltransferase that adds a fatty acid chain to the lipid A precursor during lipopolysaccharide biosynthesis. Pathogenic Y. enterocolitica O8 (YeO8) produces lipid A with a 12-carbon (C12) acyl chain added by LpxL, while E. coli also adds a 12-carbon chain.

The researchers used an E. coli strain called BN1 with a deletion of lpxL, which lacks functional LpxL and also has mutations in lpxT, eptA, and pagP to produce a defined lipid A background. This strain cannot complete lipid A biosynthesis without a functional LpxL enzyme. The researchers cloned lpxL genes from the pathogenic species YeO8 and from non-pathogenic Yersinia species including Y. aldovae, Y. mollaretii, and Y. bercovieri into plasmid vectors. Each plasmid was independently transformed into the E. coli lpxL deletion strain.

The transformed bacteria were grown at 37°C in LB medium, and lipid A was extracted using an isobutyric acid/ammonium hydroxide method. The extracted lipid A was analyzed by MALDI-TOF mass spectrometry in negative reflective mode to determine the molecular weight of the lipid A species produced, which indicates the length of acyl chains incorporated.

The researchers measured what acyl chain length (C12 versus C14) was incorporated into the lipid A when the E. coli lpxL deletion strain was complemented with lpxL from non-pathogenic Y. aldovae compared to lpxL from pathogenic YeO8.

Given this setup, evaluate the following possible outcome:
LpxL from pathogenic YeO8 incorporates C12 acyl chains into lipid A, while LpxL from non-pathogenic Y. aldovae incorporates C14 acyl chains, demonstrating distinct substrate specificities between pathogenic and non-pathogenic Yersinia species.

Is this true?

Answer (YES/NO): NO